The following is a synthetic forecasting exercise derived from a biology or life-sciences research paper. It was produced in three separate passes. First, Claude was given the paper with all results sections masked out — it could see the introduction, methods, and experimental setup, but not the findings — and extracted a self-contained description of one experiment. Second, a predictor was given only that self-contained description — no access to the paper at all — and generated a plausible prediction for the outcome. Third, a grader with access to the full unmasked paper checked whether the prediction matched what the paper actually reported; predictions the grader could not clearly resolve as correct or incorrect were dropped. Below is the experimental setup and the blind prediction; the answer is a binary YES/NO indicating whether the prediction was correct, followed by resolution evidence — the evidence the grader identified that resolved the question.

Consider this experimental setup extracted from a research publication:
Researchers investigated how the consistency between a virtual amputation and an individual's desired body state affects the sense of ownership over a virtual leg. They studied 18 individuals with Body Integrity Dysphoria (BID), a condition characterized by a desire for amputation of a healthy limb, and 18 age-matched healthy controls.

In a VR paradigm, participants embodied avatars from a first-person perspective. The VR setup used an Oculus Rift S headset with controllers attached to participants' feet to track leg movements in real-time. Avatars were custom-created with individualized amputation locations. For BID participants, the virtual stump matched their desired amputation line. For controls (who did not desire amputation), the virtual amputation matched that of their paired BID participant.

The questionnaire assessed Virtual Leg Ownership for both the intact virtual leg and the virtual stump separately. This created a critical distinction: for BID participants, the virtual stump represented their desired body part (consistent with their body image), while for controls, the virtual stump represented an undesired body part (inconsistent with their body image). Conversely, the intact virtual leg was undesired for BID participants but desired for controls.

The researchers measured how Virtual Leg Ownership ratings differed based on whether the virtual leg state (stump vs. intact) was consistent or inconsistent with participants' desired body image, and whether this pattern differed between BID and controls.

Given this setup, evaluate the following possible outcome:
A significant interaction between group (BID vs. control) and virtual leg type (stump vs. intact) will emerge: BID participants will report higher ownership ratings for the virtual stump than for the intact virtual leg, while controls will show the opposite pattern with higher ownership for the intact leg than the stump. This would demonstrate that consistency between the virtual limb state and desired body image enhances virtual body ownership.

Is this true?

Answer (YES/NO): NO